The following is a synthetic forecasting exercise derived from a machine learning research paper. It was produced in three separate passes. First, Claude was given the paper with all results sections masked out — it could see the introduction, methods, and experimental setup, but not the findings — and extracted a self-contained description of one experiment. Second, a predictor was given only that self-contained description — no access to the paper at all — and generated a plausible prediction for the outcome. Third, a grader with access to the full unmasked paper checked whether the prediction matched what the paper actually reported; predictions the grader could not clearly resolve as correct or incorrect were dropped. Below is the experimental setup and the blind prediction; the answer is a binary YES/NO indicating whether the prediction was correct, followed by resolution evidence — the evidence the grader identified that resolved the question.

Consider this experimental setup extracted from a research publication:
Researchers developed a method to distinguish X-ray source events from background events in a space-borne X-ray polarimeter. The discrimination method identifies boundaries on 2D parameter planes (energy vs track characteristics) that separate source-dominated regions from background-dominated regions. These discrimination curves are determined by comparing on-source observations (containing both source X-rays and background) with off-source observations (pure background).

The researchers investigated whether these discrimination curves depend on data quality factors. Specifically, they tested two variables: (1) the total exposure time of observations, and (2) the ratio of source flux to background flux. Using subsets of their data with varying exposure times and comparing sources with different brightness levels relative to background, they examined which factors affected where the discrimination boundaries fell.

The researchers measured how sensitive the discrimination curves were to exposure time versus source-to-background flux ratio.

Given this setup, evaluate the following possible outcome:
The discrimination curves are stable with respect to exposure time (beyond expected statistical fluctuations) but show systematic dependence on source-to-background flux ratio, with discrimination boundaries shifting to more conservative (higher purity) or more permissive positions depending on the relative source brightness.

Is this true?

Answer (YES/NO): YES